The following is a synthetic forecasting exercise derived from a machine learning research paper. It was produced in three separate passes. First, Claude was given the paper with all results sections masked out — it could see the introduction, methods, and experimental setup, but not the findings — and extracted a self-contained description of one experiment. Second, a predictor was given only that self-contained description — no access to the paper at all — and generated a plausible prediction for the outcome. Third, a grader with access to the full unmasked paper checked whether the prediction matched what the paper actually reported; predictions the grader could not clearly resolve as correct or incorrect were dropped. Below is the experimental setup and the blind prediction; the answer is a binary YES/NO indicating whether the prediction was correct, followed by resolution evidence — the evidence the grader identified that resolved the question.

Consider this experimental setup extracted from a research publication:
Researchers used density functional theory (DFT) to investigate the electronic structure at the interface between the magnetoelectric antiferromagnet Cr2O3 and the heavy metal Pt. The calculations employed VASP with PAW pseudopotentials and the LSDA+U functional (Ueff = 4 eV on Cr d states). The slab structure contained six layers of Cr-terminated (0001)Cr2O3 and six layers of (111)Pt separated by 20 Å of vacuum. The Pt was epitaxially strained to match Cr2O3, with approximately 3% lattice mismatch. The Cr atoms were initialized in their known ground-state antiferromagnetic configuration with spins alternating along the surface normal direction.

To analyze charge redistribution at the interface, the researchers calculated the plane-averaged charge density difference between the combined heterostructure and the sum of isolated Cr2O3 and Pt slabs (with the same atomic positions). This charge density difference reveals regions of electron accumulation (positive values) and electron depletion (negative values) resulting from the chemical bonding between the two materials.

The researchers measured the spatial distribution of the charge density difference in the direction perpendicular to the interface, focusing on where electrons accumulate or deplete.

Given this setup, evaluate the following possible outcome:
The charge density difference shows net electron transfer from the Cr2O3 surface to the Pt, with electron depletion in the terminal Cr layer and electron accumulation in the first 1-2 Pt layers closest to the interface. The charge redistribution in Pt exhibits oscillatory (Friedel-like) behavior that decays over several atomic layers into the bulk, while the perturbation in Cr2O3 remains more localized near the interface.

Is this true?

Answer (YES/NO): NO